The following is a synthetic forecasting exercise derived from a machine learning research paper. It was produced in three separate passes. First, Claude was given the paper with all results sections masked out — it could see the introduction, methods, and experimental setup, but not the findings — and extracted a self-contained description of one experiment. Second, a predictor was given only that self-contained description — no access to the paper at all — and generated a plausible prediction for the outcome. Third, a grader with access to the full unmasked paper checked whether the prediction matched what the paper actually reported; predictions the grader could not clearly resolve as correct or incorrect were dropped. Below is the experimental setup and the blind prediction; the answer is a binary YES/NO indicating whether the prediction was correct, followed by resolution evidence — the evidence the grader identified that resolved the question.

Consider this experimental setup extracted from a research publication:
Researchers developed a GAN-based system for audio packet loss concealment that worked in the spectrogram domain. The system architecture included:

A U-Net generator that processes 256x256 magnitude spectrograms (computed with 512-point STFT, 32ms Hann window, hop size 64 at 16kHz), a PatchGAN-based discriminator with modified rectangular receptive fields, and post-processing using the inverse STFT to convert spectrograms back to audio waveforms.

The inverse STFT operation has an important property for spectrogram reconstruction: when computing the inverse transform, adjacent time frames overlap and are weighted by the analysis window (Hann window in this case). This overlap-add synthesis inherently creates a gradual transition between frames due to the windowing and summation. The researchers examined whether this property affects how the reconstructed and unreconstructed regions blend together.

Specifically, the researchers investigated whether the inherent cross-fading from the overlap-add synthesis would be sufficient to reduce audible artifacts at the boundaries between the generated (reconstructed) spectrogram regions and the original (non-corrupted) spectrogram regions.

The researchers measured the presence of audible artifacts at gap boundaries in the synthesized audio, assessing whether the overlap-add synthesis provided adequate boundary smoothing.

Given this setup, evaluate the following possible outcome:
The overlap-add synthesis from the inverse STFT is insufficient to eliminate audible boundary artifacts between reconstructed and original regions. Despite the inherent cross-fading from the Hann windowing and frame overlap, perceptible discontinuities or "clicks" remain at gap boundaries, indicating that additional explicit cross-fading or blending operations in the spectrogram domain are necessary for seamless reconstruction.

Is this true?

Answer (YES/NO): NO